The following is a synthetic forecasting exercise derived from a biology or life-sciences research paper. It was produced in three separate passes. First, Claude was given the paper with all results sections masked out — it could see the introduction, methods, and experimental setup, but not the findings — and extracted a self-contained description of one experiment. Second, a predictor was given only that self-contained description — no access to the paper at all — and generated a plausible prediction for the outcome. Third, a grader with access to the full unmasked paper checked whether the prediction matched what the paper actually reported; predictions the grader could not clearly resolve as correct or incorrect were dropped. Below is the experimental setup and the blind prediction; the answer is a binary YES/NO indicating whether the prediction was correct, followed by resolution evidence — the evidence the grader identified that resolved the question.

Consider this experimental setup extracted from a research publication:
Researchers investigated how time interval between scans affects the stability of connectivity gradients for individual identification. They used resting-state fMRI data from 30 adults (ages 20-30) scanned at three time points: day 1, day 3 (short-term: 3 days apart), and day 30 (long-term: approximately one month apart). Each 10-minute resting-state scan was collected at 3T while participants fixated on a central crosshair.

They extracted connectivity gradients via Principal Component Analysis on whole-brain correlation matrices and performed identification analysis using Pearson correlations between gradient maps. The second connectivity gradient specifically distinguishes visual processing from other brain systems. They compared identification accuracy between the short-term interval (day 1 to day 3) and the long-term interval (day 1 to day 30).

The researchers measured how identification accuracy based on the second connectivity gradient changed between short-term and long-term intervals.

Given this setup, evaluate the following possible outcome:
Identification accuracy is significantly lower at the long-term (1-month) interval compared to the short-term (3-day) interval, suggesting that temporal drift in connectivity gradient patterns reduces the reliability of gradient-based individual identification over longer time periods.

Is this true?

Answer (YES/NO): NO